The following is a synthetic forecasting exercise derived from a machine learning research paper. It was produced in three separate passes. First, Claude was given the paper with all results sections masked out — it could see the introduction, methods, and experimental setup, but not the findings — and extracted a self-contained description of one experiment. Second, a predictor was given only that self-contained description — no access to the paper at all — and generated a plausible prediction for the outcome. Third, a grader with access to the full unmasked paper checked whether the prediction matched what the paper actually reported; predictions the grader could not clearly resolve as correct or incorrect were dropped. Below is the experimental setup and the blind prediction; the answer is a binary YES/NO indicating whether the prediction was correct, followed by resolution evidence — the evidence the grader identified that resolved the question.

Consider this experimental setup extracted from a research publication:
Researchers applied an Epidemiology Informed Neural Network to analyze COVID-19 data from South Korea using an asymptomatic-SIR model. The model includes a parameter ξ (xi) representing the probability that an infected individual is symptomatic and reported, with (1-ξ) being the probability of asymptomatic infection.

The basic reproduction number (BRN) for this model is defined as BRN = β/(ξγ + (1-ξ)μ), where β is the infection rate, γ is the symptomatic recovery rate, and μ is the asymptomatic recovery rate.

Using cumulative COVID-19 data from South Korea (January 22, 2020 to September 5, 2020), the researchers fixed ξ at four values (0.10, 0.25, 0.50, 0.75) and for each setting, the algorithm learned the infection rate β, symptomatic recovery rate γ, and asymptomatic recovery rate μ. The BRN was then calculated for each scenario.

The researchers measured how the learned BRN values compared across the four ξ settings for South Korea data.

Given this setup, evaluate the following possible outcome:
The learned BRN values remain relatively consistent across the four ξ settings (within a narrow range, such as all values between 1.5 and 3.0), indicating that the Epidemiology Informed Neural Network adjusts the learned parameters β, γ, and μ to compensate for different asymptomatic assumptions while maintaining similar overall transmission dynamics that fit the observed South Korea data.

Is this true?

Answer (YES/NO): NO